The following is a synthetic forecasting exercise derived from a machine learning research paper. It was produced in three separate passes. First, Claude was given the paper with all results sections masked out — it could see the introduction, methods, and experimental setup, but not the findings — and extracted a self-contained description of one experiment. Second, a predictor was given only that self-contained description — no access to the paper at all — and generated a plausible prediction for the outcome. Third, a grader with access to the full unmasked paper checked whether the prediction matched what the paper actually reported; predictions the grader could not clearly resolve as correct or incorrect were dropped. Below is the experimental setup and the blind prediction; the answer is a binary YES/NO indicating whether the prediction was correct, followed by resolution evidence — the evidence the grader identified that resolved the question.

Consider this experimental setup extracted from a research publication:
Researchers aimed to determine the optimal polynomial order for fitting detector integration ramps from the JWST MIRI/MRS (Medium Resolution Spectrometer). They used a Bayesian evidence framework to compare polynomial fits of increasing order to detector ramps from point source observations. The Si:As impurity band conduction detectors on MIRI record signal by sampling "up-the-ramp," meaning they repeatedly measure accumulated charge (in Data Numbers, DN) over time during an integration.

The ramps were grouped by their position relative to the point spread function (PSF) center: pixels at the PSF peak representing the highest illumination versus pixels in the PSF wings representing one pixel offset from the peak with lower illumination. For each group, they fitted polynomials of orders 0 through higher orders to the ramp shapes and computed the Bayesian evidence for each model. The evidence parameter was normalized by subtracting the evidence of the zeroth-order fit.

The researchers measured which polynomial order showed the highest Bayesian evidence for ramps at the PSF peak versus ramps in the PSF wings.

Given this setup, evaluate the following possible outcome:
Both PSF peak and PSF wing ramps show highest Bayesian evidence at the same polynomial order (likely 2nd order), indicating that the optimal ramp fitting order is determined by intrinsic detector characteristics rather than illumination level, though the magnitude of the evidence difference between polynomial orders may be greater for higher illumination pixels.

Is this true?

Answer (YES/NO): NO